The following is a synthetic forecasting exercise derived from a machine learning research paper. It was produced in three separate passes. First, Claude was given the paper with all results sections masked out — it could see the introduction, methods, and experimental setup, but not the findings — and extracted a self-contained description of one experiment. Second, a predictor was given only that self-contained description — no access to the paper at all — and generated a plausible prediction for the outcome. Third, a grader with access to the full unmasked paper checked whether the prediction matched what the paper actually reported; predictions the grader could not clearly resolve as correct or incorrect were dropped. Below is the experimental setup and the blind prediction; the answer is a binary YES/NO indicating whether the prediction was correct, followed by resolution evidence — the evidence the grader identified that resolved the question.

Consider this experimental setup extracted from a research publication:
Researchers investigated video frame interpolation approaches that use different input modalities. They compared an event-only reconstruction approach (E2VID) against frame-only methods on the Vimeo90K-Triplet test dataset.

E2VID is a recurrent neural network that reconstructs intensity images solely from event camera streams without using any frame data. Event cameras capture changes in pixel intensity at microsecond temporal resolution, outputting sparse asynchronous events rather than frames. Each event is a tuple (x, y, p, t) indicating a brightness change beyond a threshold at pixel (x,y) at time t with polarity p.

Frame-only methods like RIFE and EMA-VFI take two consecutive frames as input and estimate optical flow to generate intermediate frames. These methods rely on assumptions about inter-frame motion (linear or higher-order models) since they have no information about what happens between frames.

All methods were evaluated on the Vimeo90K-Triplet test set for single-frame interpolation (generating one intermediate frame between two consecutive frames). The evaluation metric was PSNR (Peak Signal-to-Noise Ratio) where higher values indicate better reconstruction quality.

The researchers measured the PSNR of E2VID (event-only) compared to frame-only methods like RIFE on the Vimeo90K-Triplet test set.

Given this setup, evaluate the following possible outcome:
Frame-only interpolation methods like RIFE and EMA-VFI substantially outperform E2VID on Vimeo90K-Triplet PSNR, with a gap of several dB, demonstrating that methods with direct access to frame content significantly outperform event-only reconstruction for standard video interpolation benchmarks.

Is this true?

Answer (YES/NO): YES